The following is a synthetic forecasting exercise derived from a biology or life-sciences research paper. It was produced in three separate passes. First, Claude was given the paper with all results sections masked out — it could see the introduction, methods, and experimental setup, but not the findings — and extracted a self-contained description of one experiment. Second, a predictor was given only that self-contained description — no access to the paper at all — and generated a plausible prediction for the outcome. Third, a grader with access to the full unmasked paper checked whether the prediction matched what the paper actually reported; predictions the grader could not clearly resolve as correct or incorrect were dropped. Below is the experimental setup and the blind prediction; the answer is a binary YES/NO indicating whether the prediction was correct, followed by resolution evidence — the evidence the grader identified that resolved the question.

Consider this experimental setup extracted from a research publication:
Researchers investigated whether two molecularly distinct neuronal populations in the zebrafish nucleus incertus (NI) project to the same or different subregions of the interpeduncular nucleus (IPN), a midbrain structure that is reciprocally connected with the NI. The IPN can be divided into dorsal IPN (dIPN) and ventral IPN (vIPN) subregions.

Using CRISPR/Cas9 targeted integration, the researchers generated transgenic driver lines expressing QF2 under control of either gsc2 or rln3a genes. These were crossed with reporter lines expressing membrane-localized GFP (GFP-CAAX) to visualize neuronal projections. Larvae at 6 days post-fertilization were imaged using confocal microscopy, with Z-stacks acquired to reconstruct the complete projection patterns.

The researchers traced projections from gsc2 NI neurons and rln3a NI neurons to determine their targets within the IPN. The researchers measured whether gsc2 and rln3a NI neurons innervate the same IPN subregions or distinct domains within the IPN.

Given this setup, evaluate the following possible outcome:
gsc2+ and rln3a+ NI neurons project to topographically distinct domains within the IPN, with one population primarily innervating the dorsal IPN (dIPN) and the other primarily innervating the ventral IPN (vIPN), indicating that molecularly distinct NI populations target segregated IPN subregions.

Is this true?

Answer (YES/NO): YES